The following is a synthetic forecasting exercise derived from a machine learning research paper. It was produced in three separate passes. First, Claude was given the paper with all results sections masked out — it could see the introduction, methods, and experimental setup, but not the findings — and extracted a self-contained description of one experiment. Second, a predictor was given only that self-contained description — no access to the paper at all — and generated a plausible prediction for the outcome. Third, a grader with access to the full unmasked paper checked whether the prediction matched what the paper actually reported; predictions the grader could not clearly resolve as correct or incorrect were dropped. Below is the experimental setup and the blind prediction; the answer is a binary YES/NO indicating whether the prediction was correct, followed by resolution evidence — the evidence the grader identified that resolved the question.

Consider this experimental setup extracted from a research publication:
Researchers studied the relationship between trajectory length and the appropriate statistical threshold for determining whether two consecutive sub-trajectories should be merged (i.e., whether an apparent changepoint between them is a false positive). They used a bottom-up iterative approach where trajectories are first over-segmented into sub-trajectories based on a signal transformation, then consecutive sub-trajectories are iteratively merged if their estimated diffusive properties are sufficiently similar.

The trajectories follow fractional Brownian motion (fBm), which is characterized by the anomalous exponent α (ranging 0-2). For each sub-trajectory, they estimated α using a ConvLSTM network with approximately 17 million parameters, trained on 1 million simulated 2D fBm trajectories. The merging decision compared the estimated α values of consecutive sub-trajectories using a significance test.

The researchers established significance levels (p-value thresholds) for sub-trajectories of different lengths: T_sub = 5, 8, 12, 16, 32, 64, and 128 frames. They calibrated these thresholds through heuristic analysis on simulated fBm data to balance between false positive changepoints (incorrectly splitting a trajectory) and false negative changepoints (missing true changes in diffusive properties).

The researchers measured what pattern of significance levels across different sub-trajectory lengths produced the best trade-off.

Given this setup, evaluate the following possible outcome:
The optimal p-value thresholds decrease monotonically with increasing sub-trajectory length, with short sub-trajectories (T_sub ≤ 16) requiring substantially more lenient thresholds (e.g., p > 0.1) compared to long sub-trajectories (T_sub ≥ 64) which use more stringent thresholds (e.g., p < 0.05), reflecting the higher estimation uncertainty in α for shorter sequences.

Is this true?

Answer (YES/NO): NO